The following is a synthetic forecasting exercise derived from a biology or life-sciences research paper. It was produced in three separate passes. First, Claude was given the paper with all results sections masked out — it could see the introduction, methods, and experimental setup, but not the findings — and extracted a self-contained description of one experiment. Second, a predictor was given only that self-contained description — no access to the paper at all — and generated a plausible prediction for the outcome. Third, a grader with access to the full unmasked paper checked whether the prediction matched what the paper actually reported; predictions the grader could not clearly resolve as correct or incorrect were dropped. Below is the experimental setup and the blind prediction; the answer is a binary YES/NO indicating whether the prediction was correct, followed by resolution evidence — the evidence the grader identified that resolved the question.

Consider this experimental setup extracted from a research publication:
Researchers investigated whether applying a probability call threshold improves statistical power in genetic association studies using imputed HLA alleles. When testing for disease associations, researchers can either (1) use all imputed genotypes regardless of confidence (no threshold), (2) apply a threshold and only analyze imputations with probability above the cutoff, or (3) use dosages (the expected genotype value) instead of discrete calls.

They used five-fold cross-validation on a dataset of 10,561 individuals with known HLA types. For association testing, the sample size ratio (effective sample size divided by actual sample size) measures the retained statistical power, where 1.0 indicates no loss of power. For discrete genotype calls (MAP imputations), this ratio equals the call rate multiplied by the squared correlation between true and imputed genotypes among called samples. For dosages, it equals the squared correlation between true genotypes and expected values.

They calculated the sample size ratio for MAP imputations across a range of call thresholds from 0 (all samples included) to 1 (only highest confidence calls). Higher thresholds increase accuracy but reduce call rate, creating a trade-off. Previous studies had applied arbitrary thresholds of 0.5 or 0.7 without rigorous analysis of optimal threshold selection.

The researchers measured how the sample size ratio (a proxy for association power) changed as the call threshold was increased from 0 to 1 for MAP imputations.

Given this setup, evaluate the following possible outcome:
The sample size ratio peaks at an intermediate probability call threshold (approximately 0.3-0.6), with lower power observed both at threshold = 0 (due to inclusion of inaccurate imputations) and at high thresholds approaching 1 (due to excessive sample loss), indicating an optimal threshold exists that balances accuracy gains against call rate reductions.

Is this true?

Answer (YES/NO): NO